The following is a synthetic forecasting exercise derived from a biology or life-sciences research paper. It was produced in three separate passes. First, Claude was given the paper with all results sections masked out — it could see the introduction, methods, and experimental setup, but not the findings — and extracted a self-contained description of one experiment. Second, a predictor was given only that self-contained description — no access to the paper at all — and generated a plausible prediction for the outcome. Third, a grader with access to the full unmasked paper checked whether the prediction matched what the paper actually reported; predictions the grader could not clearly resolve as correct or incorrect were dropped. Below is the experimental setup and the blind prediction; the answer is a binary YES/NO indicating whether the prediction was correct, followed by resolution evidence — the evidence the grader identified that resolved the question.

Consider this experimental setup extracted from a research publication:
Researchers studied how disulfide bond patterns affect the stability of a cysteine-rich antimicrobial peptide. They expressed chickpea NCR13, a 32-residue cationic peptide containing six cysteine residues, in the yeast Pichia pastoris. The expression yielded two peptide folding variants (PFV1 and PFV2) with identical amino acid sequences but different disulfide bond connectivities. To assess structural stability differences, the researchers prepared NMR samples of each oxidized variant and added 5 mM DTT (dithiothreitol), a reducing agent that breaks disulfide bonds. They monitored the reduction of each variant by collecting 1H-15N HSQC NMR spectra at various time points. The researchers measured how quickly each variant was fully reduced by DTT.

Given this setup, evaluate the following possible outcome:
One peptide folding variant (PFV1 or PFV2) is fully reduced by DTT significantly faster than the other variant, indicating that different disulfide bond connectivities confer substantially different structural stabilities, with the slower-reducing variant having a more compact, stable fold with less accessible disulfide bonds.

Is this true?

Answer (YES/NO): YES